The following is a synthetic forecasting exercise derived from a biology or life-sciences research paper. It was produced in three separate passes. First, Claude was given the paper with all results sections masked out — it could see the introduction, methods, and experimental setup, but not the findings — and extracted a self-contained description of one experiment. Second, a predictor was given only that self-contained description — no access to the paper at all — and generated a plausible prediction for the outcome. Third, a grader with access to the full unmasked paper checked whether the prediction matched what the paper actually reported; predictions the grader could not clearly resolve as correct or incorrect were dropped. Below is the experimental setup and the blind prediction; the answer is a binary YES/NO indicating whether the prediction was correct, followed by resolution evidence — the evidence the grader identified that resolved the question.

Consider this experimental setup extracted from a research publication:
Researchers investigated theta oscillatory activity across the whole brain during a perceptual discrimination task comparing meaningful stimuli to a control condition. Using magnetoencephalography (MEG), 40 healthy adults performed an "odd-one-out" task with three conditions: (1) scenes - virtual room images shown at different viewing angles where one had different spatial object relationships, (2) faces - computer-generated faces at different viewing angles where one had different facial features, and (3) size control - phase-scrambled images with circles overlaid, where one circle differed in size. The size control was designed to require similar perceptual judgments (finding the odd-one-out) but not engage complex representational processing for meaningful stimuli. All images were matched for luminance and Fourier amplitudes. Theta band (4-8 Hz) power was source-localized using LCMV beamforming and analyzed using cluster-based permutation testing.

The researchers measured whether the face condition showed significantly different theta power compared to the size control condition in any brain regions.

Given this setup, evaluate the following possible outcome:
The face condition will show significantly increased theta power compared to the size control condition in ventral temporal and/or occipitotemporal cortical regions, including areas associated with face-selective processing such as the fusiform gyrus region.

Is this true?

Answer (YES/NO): NO